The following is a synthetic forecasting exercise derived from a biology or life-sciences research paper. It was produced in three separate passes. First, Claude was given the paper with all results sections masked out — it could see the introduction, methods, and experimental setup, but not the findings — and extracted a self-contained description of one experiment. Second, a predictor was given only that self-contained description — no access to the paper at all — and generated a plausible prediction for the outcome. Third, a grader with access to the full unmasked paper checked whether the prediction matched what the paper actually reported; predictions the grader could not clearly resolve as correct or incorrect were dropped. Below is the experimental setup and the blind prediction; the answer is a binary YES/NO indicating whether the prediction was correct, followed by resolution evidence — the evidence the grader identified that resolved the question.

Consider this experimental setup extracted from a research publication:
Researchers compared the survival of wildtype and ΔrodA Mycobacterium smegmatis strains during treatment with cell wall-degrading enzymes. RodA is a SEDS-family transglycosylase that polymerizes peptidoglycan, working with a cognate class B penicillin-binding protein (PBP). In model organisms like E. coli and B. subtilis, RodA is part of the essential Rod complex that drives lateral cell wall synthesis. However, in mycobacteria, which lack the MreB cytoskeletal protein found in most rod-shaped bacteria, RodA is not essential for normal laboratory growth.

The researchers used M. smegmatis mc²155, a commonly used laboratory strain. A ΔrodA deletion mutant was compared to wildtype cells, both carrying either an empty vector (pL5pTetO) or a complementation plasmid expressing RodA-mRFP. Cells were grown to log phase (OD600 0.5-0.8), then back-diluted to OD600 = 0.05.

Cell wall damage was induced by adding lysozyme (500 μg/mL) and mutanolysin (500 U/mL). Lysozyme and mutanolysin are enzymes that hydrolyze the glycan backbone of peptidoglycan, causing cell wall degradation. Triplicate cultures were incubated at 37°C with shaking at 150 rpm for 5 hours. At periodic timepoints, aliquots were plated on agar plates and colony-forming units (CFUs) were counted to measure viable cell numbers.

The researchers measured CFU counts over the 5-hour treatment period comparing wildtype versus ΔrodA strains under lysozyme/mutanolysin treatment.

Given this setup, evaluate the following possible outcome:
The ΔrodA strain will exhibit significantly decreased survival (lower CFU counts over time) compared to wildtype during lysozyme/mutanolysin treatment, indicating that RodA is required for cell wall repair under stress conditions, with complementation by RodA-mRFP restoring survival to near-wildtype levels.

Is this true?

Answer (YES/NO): YES